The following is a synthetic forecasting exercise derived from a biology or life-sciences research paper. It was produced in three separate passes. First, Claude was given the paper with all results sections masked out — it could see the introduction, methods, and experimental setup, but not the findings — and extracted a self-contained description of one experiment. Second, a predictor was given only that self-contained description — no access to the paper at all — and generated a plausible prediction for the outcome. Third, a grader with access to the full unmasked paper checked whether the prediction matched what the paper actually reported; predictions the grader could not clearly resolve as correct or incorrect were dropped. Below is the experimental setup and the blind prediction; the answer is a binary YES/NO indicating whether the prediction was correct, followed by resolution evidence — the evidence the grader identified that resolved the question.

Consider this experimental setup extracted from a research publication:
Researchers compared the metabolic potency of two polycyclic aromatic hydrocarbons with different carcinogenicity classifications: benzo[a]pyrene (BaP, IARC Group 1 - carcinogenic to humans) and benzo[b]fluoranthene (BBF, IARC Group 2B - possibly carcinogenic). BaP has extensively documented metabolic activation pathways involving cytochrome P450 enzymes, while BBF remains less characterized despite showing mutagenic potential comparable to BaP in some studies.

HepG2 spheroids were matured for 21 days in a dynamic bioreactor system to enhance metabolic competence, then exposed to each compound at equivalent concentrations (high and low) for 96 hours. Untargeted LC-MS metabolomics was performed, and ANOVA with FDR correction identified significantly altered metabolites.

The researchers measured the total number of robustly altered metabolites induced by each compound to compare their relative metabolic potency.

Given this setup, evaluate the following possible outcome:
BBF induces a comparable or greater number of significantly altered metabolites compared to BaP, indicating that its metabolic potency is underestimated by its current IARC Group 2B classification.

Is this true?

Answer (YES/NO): YES